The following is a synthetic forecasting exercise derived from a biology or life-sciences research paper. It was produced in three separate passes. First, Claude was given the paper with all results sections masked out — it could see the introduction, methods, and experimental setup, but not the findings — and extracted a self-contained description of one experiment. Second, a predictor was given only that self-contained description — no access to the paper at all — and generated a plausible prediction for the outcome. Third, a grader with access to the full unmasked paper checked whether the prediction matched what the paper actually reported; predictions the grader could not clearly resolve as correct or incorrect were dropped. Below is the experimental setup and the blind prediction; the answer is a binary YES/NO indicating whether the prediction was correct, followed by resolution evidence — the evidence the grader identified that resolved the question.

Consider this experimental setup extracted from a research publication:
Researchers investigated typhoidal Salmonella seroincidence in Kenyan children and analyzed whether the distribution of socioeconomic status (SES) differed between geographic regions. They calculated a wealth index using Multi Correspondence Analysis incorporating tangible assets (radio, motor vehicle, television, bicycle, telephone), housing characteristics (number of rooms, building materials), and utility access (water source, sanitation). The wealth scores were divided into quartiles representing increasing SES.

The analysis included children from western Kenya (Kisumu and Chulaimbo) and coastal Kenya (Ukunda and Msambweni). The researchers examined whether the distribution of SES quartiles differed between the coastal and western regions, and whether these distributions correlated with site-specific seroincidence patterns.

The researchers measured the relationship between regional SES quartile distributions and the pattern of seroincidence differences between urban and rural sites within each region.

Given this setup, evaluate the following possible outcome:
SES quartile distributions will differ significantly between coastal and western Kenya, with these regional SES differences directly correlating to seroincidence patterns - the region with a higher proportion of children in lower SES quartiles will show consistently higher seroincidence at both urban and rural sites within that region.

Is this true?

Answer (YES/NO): NO